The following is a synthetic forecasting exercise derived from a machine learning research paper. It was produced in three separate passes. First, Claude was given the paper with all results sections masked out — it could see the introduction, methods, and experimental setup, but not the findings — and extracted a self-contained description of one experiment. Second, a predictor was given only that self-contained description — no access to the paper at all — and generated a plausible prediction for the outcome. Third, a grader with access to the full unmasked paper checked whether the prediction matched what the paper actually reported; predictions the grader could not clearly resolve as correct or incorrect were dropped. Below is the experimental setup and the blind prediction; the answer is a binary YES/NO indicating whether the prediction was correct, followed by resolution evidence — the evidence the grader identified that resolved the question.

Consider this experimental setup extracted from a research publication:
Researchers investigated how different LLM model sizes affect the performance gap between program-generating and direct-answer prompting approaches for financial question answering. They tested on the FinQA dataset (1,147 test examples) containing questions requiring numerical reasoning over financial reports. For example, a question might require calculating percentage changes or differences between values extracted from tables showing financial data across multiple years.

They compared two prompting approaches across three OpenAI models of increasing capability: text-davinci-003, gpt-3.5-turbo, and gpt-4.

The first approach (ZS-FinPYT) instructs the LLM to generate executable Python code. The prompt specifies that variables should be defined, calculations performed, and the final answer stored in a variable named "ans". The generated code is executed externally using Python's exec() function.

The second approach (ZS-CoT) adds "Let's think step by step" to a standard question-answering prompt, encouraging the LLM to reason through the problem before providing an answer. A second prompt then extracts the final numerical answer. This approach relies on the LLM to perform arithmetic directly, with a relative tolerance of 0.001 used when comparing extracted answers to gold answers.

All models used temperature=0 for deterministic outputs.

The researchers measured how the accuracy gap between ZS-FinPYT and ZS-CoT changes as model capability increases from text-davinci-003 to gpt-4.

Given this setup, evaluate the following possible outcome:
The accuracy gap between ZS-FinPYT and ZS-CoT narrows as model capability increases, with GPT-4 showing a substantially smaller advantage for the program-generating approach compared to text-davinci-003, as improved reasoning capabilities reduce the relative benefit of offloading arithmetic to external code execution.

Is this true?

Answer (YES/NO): YES